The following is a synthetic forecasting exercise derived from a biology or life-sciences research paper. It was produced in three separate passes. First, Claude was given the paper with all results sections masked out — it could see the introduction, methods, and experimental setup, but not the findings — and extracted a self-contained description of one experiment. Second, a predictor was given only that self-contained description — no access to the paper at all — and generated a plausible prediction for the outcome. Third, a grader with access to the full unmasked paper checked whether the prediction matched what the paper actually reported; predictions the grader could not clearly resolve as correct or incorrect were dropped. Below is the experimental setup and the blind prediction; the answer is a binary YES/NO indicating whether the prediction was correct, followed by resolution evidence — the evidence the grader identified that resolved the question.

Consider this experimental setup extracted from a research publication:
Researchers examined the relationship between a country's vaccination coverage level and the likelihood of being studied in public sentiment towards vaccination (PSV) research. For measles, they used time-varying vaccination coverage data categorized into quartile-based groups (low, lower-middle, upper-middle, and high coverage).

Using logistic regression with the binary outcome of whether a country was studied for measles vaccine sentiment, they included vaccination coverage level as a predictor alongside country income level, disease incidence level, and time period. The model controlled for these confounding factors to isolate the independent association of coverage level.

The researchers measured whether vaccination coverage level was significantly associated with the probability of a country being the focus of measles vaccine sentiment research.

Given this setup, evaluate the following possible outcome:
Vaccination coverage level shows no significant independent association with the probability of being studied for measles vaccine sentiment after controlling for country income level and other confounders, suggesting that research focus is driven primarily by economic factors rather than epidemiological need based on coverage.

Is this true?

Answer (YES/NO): YES